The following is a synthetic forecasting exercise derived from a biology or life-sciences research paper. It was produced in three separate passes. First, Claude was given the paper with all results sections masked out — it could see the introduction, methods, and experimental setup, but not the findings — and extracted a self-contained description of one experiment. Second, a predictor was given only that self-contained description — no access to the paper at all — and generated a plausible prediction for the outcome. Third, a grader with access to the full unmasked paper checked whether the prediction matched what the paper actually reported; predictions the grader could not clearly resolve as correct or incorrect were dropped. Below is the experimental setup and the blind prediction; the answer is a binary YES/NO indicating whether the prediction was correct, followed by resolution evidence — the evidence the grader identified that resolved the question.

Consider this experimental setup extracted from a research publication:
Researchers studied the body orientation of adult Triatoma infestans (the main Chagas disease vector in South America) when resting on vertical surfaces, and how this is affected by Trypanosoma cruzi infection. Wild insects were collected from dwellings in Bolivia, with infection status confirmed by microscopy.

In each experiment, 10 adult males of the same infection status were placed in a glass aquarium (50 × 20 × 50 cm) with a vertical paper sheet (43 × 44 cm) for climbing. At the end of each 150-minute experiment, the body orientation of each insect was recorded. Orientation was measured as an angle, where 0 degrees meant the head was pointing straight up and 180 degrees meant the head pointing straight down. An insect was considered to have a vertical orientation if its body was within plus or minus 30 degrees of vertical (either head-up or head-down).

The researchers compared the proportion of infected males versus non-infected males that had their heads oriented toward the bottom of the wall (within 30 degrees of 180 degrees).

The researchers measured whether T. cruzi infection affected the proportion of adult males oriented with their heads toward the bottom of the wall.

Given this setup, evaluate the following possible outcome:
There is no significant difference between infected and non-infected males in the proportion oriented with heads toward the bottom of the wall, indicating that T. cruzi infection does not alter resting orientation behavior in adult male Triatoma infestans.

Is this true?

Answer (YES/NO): NO